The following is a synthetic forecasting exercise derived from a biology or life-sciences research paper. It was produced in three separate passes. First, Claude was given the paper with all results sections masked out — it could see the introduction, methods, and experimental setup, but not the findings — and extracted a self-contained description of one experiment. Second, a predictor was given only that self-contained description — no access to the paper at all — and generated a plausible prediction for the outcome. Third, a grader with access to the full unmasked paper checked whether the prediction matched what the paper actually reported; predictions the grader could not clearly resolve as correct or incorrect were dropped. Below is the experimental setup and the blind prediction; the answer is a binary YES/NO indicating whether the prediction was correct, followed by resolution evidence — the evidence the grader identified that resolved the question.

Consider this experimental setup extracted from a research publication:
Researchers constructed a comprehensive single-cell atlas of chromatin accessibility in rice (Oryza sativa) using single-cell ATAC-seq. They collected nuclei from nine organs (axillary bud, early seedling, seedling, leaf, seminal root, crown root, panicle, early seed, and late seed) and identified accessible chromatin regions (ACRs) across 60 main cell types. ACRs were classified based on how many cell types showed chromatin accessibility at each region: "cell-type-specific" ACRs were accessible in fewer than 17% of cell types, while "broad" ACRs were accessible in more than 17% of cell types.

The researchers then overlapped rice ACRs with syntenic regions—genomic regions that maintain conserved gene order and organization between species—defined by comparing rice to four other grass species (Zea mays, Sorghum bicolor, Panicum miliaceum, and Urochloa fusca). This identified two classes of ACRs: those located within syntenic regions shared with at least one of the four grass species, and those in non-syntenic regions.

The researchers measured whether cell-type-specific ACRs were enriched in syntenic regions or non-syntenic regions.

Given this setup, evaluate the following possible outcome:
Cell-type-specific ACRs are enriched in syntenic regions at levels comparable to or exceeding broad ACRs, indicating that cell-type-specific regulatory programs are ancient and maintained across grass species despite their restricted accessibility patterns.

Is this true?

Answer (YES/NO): NO